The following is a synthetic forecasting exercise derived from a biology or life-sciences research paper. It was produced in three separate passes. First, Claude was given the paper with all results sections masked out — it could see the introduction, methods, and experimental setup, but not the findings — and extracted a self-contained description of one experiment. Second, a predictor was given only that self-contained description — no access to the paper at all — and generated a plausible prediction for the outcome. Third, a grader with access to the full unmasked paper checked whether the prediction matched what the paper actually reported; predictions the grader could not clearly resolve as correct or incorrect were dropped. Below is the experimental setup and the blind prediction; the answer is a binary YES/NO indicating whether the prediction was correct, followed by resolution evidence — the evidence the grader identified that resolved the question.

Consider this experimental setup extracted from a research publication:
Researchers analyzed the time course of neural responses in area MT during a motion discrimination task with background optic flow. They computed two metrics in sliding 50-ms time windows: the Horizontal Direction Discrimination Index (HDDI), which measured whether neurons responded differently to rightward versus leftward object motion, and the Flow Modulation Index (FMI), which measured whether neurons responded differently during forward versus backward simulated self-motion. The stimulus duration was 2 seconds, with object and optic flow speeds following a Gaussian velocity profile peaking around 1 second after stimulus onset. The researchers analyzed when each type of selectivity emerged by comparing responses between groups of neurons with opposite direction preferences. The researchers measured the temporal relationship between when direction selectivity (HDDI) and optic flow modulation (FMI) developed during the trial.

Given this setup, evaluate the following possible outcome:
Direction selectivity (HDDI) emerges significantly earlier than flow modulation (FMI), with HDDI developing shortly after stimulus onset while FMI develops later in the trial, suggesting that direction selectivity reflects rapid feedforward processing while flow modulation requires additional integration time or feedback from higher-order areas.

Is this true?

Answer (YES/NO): YES